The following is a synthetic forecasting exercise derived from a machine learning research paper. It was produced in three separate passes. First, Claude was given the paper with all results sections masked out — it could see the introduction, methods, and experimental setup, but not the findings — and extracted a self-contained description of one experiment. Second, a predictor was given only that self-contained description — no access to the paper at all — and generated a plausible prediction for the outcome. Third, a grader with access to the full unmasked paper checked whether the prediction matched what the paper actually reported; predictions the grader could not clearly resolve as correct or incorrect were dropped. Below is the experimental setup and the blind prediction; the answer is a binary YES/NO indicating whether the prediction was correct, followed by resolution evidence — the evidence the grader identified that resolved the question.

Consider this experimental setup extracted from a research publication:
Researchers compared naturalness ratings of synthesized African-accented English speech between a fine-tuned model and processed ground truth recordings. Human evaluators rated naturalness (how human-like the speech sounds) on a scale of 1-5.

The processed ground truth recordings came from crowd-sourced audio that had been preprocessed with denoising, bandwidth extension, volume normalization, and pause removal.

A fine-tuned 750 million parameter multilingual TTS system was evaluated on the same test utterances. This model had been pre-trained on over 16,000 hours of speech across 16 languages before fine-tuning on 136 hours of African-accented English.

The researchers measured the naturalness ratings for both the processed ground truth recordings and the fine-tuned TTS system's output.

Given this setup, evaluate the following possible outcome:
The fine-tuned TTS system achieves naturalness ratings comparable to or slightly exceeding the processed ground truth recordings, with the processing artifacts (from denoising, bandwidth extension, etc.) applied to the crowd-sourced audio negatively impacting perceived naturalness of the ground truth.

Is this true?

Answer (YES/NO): NO